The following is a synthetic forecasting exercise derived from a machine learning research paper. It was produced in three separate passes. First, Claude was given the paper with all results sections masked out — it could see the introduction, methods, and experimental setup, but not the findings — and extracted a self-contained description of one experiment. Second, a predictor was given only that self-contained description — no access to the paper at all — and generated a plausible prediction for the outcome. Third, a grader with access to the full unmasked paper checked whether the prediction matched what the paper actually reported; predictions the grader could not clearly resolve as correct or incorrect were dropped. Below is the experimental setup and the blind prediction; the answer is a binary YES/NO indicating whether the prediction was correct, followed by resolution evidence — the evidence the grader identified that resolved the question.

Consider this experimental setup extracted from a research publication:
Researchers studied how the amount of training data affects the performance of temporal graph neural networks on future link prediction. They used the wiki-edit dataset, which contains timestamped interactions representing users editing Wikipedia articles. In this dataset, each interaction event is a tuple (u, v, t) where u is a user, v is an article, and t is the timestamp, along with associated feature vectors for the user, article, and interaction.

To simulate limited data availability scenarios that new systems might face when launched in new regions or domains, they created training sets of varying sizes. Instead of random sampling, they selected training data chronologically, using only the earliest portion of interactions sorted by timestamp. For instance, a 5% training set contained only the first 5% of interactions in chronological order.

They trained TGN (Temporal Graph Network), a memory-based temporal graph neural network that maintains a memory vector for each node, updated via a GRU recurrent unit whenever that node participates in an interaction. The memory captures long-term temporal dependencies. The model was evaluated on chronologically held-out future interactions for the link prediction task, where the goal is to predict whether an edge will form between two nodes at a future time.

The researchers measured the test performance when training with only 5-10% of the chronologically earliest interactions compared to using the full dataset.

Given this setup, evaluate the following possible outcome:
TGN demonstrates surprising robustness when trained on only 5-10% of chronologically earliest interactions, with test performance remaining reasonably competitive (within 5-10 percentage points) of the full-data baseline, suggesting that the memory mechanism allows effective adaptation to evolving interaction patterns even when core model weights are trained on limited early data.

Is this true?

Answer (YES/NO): NO